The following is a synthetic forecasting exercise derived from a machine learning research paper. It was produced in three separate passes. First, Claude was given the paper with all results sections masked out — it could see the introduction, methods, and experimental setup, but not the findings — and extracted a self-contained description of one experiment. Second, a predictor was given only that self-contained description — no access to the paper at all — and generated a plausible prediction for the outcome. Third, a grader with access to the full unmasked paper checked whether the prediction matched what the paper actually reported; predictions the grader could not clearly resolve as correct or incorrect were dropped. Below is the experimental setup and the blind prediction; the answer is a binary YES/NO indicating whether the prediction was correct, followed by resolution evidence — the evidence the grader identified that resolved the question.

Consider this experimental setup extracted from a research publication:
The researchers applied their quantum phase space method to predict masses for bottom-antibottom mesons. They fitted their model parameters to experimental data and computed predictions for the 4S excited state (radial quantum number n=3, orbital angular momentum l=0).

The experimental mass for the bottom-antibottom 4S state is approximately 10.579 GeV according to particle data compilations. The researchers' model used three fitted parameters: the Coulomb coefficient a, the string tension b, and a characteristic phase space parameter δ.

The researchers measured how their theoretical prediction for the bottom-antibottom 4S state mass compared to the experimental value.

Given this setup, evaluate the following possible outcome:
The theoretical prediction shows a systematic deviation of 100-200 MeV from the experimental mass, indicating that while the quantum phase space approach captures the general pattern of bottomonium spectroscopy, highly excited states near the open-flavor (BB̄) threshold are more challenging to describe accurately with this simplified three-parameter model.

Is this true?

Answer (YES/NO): NO